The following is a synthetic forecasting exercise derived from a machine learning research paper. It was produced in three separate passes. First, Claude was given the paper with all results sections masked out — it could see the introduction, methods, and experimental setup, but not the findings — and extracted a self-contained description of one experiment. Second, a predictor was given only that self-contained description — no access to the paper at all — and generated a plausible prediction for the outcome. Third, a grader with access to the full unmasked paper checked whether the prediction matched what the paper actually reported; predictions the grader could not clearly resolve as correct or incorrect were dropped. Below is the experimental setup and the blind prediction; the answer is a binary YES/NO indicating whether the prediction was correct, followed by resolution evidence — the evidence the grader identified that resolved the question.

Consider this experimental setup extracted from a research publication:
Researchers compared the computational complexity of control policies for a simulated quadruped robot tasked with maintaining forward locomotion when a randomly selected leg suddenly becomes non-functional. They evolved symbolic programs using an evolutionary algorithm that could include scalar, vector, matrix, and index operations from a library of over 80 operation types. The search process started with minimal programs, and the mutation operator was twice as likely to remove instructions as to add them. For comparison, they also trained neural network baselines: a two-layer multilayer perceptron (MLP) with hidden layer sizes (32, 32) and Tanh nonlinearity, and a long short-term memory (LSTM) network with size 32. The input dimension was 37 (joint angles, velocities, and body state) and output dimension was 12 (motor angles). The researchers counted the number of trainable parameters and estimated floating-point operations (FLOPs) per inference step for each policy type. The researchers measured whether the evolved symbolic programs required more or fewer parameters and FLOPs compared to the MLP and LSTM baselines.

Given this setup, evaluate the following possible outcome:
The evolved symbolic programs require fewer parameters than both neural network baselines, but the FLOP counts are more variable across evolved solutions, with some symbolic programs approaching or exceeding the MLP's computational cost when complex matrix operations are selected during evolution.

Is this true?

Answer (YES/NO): NO